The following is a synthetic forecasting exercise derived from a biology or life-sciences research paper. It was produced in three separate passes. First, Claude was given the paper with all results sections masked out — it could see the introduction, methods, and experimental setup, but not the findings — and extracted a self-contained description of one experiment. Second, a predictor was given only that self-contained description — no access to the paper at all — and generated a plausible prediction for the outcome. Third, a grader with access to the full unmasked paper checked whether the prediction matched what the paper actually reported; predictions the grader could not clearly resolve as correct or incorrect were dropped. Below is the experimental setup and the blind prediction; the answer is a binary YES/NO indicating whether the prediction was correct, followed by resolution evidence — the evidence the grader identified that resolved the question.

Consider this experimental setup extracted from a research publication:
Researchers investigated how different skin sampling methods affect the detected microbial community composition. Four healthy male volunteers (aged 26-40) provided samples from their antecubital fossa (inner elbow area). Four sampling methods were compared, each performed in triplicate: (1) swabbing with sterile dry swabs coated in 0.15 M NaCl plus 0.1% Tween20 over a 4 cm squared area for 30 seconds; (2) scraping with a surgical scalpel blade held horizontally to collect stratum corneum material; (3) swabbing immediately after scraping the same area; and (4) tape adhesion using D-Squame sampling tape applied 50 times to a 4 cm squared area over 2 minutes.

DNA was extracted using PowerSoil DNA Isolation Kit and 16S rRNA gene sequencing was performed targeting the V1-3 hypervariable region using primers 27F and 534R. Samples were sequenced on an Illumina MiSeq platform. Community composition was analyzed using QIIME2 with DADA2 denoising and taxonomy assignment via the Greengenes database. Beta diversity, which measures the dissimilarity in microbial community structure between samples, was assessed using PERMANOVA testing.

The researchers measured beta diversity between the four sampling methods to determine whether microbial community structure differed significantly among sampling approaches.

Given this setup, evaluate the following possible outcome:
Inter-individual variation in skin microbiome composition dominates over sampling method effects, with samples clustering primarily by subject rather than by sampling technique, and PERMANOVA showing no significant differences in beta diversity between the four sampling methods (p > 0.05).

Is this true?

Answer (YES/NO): NO